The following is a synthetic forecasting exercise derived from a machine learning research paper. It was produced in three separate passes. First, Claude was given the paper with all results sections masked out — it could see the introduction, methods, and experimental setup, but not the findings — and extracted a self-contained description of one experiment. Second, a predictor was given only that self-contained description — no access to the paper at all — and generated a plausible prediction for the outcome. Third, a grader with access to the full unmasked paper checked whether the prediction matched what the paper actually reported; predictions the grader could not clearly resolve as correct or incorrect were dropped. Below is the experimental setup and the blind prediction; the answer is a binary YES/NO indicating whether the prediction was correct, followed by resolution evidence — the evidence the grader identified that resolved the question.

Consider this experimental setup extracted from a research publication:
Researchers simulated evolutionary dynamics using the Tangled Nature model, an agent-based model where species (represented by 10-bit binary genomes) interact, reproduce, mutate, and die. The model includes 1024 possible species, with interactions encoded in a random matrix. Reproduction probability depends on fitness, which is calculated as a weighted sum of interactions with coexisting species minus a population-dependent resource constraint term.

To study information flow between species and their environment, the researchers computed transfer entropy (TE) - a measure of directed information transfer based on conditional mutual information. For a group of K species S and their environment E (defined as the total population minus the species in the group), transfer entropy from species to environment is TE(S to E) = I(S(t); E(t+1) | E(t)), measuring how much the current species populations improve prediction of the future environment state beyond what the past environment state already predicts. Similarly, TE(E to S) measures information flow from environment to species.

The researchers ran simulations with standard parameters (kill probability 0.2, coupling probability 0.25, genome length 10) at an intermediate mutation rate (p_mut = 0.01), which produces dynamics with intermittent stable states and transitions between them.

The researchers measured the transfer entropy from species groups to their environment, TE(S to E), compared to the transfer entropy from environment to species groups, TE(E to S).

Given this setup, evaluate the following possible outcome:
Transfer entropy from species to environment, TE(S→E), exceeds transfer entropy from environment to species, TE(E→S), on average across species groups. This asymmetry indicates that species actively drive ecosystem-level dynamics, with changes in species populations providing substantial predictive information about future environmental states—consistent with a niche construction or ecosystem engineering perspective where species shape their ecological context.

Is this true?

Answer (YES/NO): NO